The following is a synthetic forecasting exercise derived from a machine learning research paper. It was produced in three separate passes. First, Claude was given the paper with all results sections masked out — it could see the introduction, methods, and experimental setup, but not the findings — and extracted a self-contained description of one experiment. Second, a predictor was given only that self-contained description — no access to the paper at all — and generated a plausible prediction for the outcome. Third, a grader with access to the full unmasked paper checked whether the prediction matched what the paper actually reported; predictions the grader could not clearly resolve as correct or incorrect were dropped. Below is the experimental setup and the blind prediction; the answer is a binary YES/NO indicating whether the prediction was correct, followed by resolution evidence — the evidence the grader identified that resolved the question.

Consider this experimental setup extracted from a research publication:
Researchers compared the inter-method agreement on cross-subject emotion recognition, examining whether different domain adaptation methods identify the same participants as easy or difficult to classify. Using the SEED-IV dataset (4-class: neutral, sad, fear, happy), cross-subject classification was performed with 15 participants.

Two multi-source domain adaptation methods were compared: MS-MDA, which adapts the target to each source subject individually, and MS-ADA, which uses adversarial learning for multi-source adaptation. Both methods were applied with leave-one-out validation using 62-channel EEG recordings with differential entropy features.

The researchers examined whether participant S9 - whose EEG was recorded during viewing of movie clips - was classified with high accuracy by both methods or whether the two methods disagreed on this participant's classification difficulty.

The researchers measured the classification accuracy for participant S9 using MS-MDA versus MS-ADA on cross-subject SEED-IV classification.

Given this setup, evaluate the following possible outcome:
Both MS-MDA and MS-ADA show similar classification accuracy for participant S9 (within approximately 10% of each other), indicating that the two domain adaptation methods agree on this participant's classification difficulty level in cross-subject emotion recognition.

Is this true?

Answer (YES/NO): YES